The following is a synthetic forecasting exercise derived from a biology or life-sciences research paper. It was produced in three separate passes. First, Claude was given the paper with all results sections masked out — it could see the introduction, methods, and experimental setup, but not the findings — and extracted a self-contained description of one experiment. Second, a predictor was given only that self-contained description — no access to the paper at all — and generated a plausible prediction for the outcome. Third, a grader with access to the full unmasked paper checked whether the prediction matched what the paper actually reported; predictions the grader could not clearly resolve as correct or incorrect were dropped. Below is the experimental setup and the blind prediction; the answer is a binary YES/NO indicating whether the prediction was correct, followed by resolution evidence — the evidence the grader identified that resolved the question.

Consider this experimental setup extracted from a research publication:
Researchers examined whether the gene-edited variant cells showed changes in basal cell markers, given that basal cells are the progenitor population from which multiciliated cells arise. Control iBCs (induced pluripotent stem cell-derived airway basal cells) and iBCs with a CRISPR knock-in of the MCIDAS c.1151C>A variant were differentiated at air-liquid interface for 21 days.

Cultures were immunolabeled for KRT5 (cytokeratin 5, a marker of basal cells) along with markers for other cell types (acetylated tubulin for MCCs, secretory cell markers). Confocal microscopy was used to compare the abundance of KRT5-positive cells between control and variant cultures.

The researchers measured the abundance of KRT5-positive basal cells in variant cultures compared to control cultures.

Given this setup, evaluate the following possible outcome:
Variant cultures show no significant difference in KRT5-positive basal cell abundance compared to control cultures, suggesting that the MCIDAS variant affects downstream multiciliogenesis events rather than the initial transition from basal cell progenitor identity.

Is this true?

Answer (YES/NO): NO